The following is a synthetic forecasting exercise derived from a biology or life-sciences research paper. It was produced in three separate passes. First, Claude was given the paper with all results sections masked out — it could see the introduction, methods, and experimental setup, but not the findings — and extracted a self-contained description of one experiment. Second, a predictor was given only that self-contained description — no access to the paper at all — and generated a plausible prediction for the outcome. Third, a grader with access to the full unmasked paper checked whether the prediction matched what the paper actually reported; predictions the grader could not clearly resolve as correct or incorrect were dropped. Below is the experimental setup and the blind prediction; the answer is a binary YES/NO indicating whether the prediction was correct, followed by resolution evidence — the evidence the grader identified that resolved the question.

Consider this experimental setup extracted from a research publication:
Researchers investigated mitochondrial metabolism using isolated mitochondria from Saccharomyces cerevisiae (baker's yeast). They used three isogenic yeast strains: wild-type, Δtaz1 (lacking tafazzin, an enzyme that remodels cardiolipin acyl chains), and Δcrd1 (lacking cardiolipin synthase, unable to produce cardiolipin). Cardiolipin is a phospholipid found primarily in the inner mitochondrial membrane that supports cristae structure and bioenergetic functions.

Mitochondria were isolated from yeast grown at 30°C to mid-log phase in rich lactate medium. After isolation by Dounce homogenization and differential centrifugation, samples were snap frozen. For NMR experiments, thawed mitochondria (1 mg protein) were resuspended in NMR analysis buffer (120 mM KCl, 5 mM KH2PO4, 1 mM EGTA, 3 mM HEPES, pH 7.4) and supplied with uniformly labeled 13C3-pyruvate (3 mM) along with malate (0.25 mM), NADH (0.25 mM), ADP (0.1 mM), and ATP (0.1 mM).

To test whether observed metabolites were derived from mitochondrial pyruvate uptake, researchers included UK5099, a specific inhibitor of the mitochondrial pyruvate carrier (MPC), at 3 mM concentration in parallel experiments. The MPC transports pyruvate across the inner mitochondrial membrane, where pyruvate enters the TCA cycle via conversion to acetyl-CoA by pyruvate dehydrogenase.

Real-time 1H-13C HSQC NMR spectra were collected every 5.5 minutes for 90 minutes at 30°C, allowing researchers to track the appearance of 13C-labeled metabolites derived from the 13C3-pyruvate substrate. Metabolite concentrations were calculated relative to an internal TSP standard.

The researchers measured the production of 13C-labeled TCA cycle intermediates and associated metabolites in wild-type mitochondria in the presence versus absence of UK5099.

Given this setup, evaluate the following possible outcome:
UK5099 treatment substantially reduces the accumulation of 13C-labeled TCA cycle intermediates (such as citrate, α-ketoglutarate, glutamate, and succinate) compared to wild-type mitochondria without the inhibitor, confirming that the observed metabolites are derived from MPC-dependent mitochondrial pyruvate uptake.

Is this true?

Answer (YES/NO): YES